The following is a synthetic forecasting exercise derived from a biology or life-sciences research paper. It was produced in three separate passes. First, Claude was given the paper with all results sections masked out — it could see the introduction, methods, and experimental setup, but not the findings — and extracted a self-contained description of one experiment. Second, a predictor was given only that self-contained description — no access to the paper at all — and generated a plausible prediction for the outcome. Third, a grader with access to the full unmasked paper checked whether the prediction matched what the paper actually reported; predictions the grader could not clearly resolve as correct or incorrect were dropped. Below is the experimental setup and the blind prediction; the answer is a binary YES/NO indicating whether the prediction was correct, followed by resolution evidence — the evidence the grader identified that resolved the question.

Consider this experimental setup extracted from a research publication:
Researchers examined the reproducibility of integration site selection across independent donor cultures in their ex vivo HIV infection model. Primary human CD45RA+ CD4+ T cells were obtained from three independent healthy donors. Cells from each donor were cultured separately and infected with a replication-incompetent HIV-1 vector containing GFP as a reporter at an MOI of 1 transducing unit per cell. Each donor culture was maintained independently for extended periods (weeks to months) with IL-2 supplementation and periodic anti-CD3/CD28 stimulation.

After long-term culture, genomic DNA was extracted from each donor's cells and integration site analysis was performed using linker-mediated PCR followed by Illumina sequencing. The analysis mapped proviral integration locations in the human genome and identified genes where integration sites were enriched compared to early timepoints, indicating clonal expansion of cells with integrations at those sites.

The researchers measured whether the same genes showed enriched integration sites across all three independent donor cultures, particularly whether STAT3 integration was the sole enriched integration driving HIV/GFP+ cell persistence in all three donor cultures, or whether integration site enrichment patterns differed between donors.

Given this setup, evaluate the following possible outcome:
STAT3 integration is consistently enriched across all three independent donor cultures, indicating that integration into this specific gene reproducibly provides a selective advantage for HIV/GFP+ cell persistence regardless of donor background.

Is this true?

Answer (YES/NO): NO